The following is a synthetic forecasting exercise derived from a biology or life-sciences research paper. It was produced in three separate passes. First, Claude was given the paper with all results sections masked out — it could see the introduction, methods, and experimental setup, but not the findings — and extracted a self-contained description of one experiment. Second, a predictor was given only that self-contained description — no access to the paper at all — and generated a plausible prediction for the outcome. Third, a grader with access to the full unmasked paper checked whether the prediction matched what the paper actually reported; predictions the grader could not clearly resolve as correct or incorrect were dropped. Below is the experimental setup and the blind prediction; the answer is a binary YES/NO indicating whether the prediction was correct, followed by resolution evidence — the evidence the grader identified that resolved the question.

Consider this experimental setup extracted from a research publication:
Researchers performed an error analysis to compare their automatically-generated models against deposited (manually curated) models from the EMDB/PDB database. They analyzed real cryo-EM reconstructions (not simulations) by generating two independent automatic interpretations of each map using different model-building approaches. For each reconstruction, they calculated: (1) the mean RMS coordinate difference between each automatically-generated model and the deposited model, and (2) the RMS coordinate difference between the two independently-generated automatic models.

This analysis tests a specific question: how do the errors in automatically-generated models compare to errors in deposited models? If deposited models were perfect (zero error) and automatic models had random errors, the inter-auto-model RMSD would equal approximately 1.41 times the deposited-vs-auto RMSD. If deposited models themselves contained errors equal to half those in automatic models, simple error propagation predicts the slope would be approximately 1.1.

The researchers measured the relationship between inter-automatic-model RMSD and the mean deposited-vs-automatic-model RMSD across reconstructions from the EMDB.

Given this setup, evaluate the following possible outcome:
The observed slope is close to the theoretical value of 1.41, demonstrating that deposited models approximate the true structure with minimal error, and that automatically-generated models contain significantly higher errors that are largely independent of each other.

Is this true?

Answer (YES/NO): NO